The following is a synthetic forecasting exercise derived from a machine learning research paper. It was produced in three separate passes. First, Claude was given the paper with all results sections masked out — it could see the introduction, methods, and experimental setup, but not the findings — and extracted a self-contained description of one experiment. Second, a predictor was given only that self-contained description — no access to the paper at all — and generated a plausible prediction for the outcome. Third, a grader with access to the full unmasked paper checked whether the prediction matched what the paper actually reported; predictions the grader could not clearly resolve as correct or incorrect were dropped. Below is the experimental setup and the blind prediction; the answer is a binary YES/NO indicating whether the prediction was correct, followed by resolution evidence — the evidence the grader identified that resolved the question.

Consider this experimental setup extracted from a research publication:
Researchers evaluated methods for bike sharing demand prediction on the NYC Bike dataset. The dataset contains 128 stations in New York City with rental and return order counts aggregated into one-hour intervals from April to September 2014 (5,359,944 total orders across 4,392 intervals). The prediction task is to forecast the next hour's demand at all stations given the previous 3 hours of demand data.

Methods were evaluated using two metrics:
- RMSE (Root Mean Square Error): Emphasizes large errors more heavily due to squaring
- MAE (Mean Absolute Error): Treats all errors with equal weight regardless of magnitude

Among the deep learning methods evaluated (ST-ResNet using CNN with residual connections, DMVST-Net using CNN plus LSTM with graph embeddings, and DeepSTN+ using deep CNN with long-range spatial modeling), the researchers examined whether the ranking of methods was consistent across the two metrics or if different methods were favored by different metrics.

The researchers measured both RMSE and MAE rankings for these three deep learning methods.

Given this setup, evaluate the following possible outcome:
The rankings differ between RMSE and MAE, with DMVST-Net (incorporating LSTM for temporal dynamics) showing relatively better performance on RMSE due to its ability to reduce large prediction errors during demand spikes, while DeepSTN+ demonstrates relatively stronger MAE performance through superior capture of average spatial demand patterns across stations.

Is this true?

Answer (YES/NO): NO